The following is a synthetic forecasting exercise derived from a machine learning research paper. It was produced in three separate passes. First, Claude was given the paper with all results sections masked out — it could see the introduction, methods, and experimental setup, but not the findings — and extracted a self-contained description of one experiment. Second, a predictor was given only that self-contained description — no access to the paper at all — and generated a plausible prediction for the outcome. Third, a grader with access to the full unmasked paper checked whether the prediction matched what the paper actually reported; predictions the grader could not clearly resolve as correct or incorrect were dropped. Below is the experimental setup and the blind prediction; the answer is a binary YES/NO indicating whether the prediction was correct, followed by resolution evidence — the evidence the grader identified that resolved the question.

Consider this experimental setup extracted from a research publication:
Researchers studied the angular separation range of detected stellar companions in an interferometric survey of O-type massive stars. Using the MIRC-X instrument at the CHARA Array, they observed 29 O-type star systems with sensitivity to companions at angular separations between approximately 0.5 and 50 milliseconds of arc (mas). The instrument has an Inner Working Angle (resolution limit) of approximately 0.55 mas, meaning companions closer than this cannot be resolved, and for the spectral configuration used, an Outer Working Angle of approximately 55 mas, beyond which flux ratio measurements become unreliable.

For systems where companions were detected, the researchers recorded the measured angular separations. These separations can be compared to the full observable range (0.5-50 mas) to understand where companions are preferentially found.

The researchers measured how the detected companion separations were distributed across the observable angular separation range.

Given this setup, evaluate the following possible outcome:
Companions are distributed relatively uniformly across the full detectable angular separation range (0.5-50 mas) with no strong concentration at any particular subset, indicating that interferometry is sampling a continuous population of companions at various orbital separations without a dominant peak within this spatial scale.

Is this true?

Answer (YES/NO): NO